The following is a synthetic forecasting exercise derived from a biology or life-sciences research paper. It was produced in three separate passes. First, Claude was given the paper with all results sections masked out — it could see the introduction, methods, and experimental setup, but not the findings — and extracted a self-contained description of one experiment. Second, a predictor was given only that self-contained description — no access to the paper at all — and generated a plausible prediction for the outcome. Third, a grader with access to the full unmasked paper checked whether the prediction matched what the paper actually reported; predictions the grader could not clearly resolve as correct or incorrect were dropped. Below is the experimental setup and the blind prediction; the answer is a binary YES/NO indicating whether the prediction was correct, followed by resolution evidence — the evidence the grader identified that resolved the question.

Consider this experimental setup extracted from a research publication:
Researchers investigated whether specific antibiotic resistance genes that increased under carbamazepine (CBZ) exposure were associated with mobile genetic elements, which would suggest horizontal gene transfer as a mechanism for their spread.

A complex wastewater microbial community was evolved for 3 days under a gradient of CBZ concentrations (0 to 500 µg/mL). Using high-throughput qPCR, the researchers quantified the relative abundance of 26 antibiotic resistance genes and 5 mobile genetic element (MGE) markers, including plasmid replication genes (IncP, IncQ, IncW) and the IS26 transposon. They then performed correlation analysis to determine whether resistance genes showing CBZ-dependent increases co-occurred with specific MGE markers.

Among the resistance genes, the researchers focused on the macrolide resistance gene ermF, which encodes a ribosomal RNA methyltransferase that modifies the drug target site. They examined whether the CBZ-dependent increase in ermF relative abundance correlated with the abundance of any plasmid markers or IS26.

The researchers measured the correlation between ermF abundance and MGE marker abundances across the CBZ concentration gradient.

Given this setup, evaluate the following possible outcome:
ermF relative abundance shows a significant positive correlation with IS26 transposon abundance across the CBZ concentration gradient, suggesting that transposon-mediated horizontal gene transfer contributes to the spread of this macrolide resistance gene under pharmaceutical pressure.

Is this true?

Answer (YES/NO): NO